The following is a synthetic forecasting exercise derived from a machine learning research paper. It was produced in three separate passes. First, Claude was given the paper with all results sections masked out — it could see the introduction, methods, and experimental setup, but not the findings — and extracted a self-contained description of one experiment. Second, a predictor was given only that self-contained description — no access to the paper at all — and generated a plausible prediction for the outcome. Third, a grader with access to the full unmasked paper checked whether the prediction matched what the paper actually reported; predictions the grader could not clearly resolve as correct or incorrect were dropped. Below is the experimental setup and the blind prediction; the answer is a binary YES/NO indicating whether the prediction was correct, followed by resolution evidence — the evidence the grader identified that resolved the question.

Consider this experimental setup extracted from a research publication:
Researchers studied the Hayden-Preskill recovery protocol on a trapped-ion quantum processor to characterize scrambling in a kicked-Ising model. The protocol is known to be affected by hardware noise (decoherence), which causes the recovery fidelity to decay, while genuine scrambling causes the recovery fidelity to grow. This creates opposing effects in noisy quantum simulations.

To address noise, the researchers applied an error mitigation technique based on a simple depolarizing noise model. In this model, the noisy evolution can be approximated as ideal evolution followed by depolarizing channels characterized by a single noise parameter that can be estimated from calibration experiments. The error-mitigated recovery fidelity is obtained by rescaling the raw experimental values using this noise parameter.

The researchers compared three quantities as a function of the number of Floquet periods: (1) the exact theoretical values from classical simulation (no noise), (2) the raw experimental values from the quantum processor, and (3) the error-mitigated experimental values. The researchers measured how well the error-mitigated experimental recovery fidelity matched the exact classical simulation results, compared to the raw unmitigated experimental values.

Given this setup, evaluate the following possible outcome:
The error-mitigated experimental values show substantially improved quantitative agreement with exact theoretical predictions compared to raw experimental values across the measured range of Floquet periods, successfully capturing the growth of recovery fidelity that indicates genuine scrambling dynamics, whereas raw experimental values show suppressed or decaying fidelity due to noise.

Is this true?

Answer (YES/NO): NO